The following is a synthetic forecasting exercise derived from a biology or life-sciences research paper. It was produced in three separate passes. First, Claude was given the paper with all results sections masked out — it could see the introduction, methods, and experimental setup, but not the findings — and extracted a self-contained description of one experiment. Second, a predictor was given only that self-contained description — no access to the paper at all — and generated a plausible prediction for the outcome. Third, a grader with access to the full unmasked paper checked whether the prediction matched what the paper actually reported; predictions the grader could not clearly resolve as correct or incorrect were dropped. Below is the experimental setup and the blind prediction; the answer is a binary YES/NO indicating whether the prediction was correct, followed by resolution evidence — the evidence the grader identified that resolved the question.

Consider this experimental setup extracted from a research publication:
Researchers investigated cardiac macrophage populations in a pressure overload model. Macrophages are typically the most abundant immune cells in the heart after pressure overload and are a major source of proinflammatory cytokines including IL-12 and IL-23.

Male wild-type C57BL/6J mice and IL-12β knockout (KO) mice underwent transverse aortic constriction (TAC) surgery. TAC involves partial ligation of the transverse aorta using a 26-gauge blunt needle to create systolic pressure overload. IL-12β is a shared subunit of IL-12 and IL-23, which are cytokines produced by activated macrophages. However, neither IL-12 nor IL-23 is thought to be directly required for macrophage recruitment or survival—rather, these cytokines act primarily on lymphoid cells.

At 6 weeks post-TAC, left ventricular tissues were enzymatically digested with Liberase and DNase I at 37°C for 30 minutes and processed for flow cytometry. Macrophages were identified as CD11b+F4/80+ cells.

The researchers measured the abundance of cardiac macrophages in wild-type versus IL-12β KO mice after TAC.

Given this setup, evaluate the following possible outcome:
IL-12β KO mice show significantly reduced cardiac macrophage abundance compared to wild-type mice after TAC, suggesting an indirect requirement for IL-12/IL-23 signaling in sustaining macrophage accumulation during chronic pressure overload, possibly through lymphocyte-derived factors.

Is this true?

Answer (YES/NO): YES